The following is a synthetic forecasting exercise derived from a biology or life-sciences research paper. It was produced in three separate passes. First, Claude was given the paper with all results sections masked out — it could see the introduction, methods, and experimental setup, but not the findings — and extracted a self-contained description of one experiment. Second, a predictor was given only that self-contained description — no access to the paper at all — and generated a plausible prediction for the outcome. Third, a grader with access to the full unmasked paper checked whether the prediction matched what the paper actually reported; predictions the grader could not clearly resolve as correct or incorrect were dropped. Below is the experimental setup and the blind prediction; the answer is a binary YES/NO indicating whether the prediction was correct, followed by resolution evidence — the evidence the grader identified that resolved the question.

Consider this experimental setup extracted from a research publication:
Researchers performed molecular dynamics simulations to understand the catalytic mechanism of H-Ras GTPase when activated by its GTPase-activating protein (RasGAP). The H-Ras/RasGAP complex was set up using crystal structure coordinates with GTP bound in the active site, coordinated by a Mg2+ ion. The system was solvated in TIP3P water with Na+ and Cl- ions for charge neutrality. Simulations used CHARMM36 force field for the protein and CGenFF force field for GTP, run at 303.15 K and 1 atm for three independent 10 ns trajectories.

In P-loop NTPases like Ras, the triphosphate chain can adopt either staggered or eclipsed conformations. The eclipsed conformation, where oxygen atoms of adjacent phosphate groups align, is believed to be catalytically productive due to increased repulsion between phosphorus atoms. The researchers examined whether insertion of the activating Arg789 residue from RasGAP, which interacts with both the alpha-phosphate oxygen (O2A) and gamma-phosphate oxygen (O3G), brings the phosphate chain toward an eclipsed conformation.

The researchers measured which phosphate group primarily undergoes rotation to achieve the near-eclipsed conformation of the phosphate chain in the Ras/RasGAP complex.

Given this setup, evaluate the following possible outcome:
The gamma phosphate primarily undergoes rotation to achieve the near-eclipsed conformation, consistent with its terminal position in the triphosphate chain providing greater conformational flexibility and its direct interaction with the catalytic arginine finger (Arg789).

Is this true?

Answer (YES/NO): YES